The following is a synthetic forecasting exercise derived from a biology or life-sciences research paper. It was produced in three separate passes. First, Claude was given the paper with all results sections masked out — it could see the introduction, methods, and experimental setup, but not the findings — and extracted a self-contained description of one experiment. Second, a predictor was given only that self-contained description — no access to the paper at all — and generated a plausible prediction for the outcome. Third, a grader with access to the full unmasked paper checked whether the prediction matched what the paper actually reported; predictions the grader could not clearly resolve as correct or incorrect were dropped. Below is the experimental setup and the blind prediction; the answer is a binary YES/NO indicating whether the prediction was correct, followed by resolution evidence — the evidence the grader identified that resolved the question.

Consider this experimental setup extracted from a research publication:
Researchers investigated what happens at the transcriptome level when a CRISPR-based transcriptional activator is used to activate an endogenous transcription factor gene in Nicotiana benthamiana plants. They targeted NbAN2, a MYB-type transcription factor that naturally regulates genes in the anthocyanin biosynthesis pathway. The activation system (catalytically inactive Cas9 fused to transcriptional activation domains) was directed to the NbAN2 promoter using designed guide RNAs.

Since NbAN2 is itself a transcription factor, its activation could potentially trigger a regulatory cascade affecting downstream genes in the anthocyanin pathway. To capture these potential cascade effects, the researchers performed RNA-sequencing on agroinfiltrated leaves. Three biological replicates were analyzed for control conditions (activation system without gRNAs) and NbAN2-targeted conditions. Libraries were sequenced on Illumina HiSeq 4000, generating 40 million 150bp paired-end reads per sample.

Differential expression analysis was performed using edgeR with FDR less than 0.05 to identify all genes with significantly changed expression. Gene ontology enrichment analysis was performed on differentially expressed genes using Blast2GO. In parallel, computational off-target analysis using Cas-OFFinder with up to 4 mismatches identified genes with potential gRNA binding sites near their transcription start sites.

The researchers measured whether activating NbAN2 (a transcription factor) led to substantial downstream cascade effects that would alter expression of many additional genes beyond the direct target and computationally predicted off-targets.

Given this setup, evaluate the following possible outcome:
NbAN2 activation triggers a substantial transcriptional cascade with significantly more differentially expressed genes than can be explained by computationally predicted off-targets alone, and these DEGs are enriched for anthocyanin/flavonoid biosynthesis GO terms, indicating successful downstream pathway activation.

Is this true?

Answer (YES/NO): NO